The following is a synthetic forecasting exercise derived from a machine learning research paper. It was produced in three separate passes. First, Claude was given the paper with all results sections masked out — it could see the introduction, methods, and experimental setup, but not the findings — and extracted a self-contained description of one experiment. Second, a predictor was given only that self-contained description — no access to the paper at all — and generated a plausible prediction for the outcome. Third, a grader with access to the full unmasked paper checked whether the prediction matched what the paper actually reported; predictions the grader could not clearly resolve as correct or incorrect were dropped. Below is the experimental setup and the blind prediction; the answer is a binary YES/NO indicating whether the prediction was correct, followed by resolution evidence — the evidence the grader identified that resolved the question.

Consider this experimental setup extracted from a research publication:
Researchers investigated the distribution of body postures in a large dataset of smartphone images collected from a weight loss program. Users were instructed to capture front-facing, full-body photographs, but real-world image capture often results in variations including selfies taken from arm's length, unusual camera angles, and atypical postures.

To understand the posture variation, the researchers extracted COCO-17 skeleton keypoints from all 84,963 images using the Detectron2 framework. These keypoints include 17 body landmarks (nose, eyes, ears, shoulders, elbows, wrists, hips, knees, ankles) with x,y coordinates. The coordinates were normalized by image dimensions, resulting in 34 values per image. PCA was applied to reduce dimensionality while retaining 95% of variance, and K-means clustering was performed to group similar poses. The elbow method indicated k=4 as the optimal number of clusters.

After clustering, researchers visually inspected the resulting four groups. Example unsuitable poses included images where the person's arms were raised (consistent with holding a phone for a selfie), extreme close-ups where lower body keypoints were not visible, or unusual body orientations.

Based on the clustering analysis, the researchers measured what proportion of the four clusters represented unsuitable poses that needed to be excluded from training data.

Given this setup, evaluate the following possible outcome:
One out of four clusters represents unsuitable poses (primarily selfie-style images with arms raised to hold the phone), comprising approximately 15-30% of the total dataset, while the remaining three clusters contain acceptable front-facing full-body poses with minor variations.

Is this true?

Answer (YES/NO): NO